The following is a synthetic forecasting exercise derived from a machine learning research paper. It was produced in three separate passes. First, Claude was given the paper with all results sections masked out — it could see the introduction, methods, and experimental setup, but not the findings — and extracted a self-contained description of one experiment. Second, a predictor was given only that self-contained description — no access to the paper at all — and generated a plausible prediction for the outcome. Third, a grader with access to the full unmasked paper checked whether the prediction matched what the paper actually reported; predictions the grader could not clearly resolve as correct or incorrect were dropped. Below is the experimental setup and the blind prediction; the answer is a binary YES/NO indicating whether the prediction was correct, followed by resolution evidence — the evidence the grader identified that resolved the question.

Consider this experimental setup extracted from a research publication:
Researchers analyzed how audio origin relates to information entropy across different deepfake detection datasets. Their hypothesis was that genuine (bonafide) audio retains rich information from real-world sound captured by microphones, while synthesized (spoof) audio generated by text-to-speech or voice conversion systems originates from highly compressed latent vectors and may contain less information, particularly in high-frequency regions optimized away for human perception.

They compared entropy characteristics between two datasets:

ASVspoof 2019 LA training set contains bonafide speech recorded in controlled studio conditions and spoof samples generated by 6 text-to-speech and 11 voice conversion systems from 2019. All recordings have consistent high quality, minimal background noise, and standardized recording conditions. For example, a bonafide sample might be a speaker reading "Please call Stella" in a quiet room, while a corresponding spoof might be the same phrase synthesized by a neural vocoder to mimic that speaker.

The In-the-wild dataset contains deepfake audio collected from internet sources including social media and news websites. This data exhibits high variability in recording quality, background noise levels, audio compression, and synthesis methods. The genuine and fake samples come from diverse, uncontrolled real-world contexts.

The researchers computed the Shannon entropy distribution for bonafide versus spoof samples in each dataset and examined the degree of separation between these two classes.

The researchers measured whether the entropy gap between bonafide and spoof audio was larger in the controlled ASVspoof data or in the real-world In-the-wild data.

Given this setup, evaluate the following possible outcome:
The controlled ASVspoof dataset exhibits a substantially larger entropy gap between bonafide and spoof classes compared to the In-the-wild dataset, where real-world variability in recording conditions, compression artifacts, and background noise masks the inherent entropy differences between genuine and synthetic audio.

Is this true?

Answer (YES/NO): YES